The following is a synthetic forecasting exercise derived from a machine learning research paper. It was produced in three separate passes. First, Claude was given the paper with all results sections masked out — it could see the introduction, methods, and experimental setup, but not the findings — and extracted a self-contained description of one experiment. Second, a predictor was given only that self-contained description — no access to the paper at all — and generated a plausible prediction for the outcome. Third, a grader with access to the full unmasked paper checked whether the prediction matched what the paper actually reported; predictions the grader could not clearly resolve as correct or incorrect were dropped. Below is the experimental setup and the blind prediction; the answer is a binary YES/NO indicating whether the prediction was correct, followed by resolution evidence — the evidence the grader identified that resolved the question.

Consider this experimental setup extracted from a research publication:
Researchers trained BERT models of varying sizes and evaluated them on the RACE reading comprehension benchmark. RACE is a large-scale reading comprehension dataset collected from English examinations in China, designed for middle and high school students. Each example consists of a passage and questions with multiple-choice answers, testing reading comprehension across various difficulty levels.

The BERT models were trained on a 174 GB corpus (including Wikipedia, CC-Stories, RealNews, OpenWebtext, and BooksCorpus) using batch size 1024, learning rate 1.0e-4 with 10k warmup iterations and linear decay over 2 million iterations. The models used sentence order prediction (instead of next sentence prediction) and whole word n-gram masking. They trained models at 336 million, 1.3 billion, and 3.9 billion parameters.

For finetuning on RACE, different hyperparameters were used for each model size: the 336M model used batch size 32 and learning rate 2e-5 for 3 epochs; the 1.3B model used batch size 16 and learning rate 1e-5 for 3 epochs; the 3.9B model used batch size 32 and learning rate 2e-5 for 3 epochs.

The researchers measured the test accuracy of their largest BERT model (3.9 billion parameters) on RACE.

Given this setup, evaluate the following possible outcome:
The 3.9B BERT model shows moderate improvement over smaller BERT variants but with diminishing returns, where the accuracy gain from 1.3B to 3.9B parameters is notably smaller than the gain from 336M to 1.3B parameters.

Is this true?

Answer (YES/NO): YES